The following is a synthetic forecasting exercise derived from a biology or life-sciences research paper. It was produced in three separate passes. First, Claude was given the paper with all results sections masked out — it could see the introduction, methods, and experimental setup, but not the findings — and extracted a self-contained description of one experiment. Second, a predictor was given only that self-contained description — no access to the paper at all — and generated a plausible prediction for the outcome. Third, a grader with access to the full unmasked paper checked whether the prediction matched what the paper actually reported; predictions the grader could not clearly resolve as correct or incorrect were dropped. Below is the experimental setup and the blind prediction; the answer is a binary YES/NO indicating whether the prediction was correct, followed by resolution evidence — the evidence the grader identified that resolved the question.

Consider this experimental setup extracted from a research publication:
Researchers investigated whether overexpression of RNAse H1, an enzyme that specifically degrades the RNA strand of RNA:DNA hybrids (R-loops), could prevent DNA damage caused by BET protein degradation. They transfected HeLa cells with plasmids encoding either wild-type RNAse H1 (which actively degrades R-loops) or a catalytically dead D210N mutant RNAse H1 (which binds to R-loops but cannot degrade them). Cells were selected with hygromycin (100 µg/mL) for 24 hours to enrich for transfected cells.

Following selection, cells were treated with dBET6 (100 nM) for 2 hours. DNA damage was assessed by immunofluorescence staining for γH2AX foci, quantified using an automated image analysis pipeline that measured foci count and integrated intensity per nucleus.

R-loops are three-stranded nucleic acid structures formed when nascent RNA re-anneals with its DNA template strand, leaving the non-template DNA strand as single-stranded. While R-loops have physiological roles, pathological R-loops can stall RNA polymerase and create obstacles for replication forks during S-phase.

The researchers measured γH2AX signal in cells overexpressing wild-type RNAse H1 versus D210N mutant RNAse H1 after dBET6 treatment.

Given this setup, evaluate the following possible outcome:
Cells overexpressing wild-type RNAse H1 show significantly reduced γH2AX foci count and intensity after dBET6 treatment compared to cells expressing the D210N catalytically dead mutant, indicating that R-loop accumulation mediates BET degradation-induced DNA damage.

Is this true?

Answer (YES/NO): YES